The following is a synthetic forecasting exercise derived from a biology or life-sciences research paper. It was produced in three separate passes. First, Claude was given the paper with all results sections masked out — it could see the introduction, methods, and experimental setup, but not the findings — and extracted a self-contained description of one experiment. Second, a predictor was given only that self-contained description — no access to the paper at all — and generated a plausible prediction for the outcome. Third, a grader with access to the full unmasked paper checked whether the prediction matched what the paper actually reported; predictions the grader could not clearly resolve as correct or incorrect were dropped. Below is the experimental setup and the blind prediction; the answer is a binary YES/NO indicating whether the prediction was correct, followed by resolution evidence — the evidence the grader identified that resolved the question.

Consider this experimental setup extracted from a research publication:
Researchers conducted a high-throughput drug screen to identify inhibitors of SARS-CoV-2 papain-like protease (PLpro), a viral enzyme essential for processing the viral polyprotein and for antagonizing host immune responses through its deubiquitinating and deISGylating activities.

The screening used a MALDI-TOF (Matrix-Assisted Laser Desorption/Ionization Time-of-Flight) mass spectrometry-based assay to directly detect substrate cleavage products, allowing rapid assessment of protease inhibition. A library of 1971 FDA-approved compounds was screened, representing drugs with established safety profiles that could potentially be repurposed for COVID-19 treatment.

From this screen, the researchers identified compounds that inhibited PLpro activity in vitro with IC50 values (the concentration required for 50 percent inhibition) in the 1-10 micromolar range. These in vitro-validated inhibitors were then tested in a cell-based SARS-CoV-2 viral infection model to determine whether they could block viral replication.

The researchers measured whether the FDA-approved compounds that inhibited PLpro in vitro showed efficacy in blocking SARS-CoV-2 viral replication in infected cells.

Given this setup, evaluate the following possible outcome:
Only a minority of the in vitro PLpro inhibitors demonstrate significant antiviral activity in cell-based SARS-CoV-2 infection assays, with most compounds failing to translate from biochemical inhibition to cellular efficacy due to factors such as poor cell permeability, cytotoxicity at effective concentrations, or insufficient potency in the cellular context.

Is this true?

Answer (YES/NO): NO